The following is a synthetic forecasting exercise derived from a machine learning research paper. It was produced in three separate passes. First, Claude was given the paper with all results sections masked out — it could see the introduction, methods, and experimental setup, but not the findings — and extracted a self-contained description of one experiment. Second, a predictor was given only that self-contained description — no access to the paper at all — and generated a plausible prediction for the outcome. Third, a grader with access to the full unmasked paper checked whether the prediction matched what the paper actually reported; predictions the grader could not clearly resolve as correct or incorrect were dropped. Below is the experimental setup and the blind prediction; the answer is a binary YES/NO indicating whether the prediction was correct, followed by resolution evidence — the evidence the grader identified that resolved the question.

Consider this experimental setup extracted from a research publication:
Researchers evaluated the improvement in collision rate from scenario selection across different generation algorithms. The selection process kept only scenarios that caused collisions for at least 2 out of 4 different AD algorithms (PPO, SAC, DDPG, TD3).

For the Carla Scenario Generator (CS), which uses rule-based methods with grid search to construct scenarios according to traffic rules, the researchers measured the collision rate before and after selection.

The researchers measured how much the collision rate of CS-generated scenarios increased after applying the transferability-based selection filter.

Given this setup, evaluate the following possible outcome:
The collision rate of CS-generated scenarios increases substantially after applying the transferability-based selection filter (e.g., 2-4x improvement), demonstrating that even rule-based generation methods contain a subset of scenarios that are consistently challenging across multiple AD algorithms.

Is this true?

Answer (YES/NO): NO